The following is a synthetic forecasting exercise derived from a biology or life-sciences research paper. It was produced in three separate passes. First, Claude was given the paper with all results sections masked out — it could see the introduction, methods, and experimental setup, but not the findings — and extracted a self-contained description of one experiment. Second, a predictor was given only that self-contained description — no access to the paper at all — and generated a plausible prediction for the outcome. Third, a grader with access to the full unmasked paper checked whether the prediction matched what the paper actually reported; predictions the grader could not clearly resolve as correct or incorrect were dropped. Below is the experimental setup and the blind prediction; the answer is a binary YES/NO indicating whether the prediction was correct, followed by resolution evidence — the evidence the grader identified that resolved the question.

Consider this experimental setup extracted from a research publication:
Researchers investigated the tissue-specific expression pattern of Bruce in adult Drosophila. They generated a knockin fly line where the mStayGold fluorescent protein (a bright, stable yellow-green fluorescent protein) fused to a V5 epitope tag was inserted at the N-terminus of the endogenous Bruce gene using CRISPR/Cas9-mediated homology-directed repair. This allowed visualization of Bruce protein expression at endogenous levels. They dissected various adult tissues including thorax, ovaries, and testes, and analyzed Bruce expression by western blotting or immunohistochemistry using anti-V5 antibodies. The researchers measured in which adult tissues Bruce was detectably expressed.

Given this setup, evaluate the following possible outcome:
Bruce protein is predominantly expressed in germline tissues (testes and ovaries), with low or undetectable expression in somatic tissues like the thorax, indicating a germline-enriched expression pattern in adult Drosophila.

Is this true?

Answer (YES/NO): NO